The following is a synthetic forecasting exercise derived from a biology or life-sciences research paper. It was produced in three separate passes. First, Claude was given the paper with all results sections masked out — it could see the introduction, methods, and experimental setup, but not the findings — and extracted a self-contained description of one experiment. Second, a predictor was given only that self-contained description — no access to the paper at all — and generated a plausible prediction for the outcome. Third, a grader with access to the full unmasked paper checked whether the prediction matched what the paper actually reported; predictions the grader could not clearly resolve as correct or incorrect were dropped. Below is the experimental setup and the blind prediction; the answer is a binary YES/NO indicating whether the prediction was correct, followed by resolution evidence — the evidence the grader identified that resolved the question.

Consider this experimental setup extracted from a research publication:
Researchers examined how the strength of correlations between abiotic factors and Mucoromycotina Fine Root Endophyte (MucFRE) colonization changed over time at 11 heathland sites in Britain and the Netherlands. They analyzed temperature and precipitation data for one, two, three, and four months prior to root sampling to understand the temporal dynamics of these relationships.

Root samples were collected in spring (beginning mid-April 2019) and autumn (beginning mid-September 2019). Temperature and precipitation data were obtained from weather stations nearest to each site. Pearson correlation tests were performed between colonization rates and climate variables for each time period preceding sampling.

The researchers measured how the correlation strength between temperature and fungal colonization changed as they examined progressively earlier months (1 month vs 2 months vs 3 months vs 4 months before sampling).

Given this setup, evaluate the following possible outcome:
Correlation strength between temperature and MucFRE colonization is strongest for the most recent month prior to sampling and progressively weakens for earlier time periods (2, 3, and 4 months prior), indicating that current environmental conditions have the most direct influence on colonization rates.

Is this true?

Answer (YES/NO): NO